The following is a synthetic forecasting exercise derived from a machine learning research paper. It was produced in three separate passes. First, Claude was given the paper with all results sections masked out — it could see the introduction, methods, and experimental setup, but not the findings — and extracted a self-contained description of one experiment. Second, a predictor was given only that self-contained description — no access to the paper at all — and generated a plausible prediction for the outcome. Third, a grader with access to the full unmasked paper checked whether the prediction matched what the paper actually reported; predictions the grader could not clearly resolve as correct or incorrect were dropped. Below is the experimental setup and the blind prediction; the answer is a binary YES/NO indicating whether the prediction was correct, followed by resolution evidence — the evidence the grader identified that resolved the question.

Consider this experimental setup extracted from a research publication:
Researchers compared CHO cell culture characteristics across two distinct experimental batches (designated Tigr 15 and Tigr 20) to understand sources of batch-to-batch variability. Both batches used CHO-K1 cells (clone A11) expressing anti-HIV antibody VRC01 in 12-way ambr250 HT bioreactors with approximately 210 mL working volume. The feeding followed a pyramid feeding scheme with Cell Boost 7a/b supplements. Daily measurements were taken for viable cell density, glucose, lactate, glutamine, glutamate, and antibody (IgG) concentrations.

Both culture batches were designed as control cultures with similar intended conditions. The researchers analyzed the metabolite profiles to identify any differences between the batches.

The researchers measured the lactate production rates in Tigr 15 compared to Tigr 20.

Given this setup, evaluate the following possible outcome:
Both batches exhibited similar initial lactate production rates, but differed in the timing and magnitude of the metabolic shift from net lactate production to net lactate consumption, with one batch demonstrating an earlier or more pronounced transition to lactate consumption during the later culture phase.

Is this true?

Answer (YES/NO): NO